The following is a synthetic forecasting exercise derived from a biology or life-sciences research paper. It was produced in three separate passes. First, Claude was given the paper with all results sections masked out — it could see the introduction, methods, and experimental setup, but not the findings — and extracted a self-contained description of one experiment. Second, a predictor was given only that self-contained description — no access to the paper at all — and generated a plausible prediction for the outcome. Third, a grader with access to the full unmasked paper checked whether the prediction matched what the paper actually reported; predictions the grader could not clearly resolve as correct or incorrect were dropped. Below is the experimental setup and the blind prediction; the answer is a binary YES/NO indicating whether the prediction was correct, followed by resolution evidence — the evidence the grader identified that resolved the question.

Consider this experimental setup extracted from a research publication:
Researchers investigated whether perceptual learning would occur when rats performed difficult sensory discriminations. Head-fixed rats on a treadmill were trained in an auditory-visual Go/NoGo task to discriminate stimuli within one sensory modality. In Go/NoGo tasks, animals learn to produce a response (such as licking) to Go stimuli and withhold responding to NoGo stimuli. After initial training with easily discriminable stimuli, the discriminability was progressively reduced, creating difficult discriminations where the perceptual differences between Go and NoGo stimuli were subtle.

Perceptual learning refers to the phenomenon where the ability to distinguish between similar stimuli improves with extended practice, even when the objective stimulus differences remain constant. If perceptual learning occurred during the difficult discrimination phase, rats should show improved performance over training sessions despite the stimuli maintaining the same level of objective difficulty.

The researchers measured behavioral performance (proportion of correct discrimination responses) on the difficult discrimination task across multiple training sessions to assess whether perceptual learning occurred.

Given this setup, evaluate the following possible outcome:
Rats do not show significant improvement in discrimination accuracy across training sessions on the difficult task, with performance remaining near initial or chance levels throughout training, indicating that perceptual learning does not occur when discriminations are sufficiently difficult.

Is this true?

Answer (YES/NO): NO